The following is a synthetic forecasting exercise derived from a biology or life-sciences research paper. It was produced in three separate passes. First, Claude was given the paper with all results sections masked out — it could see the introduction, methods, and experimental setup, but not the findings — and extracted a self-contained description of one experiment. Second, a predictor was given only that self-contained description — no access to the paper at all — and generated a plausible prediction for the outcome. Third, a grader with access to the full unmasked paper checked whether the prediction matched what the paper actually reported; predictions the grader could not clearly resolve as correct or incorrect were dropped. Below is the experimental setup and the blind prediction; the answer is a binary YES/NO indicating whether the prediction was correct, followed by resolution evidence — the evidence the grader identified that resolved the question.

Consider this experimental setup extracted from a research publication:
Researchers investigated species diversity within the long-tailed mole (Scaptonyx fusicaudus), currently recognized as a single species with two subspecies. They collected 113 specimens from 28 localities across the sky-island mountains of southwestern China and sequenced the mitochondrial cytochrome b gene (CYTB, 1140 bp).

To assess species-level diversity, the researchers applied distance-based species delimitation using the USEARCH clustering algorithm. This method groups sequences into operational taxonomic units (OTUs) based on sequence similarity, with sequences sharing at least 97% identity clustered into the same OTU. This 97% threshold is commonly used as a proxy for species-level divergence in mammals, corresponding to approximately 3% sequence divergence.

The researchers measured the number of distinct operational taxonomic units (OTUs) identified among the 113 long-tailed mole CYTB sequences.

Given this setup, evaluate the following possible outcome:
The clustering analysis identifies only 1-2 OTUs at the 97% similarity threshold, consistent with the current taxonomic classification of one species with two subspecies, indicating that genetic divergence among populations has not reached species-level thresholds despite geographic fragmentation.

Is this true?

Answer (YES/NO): NO